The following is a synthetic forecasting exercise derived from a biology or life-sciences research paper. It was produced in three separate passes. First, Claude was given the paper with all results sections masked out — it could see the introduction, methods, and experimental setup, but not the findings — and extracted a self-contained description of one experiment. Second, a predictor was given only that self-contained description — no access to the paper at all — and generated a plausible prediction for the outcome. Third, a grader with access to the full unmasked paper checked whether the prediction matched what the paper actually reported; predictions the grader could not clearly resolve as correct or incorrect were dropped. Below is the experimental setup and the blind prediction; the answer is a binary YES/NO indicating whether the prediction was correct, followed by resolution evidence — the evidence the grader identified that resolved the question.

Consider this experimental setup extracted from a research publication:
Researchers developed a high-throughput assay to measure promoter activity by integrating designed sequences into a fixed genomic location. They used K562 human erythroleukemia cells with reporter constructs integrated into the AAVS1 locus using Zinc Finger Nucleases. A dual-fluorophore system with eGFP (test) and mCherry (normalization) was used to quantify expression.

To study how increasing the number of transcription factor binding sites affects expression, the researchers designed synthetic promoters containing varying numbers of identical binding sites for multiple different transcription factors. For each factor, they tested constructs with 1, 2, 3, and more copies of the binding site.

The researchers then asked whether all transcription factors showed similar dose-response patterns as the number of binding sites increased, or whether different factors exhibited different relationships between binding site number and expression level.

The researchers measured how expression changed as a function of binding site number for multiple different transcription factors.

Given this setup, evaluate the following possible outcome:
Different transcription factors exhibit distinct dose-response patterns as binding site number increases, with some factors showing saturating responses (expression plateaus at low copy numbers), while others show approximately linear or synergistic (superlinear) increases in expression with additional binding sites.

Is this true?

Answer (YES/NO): NO